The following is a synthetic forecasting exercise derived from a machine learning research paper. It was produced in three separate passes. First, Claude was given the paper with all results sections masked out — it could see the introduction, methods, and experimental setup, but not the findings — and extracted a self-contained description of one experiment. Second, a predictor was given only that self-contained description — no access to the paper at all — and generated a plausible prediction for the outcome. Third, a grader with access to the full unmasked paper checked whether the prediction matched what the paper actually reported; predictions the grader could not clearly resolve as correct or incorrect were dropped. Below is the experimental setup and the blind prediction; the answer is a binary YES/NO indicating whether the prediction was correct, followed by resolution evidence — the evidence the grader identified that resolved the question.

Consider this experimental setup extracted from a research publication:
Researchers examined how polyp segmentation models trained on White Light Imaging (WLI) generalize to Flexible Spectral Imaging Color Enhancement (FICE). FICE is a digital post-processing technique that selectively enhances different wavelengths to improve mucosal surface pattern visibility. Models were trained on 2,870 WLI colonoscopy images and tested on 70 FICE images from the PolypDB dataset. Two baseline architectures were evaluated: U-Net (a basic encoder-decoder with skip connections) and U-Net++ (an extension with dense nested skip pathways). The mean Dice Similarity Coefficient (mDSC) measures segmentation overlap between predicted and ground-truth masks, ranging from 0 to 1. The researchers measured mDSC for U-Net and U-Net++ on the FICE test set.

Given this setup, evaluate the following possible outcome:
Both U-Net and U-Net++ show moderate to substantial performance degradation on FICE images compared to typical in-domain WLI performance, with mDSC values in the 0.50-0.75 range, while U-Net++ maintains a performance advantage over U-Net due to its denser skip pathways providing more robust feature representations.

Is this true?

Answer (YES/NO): NO